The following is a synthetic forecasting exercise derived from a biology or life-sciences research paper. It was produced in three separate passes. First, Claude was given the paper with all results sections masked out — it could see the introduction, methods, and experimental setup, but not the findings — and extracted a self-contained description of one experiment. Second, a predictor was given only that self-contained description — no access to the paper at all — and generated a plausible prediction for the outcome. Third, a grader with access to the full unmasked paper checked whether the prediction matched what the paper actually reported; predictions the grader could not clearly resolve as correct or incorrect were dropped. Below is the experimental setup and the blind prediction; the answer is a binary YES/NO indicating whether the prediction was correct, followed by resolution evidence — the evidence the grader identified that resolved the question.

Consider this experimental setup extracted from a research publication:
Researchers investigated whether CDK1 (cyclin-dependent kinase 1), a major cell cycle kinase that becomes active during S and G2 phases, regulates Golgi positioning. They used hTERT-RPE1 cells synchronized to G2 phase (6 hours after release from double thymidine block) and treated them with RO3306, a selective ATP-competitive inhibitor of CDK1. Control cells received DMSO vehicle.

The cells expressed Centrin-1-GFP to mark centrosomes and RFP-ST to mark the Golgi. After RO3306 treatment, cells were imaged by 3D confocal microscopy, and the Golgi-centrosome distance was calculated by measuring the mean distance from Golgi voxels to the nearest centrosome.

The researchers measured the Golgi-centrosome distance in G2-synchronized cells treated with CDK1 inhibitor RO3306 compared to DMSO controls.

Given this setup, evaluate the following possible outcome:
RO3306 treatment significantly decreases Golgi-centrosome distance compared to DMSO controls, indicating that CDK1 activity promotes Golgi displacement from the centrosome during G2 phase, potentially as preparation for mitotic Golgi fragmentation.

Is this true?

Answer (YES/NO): YES